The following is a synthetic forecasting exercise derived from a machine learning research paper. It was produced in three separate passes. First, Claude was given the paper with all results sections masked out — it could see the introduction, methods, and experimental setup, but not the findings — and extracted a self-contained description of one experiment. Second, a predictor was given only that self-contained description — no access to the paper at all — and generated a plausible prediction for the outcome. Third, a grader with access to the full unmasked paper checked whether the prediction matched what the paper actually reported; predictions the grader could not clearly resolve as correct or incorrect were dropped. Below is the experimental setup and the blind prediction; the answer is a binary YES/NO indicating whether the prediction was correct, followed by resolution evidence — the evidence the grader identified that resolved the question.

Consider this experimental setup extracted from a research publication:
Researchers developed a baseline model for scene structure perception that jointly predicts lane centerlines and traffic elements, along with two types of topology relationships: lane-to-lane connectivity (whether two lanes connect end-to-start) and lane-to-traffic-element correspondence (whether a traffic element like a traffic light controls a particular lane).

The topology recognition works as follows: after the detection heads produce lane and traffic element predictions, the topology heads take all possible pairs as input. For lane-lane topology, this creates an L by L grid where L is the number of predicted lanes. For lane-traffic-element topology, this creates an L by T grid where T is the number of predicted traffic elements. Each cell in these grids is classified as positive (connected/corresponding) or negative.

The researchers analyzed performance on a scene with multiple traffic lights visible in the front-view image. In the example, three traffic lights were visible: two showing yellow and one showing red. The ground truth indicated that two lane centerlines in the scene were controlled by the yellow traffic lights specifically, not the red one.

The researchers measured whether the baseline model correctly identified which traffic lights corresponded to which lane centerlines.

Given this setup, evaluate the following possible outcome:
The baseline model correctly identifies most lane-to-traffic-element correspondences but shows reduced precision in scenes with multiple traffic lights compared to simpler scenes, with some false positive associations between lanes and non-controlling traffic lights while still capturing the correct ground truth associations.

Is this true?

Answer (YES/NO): NO